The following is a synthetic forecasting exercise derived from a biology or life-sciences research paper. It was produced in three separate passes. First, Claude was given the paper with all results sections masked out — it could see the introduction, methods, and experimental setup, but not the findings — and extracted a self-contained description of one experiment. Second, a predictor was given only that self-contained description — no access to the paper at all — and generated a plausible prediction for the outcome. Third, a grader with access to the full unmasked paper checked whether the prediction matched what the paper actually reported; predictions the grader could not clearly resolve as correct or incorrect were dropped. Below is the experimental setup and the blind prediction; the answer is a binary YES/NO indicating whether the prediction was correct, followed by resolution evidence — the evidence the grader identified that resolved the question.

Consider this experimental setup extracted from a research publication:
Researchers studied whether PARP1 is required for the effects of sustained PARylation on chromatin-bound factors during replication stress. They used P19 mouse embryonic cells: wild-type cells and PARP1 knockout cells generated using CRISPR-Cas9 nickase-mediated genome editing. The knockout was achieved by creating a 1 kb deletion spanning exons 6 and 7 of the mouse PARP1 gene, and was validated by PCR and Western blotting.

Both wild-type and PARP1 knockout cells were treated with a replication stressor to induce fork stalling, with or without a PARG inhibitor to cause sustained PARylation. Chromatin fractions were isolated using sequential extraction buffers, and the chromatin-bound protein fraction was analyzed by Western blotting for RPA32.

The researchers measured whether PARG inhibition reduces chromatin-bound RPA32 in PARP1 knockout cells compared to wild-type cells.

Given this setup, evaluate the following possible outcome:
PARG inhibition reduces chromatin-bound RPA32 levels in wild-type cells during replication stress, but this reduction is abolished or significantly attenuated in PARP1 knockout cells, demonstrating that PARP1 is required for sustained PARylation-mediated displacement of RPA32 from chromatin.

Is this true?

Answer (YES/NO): YES